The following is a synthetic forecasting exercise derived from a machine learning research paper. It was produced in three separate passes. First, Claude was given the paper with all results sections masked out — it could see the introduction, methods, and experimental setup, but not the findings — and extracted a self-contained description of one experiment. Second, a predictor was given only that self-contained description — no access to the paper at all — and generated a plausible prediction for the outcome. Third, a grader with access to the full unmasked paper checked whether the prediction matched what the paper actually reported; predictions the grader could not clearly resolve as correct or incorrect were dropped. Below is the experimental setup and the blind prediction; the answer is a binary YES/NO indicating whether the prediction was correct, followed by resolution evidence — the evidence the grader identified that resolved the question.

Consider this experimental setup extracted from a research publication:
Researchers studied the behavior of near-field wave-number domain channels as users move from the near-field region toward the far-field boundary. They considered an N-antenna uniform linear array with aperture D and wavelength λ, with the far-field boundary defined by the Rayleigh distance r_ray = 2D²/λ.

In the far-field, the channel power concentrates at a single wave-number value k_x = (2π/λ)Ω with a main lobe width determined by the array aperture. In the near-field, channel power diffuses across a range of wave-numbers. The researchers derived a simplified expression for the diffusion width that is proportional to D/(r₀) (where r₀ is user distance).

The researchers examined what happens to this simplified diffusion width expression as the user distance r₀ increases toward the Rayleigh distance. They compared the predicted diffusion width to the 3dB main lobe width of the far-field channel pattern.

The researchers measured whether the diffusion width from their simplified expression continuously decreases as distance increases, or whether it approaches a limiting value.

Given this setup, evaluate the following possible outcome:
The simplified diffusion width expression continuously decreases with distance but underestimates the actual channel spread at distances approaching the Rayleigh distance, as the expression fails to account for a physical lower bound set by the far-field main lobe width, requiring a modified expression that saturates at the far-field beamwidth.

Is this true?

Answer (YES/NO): NO